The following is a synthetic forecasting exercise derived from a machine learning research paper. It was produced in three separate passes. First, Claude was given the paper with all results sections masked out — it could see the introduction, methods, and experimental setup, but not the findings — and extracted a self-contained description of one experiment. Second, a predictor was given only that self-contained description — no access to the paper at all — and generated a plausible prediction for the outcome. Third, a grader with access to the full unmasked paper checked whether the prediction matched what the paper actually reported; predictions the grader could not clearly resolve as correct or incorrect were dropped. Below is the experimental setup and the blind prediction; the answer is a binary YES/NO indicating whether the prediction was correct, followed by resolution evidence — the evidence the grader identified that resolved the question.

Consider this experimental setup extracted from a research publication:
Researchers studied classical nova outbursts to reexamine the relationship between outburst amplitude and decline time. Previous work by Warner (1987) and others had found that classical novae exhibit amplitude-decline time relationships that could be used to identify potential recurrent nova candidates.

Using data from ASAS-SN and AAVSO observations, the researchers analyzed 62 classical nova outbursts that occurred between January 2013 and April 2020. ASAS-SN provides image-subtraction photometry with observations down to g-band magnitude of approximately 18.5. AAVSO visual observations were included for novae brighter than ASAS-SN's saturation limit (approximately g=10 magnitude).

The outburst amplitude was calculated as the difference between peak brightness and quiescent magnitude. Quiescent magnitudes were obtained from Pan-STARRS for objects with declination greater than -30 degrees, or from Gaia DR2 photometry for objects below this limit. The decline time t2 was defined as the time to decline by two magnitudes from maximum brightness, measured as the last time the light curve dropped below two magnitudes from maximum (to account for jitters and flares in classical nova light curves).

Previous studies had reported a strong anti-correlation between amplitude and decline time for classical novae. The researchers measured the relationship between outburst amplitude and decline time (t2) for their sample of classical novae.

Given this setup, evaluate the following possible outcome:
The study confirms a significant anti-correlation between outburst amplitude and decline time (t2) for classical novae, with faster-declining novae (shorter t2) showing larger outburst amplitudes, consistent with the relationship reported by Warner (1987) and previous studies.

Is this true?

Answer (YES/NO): NO